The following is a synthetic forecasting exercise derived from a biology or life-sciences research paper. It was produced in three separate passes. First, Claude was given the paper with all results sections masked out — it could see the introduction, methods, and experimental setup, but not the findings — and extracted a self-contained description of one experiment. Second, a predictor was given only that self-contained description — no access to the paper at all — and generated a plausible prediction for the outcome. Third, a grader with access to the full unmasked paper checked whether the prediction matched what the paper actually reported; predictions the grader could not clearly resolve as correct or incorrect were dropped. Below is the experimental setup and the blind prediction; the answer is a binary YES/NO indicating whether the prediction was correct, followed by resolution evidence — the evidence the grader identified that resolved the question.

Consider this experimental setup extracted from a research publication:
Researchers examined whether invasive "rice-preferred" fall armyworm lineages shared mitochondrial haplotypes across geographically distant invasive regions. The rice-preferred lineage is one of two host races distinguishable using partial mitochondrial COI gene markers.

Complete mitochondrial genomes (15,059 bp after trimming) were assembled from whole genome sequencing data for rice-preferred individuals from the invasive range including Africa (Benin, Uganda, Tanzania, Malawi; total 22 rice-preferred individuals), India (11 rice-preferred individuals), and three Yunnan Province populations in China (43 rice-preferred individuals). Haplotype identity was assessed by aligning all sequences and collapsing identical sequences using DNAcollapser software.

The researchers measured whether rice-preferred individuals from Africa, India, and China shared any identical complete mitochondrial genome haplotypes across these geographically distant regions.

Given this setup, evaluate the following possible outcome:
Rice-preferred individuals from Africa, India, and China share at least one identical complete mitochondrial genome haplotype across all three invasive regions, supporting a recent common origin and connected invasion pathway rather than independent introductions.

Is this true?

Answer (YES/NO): NO